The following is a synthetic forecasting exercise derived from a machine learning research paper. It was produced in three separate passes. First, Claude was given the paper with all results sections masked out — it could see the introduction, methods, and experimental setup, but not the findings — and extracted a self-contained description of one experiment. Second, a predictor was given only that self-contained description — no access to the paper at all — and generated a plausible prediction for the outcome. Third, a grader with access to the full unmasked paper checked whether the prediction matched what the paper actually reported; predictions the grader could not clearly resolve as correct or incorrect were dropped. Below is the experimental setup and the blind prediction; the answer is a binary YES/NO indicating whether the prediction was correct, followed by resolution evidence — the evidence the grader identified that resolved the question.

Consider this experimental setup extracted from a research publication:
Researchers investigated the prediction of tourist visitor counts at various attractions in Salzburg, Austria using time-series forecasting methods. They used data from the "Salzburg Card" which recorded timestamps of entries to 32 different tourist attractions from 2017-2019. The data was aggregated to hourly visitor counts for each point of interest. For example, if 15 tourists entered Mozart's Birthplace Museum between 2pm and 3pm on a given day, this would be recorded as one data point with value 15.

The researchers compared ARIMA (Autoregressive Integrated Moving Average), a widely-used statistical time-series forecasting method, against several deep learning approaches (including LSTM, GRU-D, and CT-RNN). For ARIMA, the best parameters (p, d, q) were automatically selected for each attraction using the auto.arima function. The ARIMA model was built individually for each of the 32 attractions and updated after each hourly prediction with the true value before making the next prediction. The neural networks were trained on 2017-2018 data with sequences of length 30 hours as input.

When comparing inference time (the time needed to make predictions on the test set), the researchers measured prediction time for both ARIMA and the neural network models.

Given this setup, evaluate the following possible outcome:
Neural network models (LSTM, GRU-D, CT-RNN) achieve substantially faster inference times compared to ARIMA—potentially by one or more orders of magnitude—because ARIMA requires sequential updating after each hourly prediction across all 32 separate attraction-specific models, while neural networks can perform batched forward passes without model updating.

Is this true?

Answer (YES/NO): YES